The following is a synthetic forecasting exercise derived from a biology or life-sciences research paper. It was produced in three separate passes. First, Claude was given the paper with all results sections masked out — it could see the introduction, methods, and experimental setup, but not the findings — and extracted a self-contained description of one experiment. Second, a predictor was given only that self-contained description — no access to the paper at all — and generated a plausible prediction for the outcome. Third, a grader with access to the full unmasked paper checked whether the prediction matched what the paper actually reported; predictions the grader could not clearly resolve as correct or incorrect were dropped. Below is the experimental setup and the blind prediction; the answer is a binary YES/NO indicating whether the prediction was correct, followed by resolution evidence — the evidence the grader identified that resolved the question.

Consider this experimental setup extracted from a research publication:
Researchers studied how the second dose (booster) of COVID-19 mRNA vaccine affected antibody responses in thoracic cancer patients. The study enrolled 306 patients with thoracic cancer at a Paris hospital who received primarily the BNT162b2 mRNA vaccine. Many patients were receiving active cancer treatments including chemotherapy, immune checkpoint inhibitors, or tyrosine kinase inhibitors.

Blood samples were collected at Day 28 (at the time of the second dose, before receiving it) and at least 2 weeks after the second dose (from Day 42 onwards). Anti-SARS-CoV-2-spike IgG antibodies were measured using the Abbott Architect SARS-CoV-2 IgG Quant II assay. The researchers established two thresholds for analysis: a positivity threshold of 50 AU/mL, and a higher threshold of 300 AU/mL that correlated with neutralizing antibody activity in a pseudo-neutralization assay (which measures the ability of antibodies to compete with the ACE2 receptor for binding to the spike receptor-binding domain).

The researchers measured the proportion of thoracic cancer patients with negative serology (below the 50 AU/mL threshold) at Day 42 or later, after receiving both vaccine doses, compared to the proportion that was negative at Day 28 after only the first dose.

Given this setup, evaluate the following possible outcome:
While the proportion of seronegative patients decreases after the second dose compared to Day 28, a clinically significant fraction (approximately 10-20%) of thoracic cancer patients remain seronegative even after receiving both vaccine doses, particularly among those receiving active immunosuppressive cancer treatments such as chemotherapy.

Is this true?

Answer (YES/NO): NO